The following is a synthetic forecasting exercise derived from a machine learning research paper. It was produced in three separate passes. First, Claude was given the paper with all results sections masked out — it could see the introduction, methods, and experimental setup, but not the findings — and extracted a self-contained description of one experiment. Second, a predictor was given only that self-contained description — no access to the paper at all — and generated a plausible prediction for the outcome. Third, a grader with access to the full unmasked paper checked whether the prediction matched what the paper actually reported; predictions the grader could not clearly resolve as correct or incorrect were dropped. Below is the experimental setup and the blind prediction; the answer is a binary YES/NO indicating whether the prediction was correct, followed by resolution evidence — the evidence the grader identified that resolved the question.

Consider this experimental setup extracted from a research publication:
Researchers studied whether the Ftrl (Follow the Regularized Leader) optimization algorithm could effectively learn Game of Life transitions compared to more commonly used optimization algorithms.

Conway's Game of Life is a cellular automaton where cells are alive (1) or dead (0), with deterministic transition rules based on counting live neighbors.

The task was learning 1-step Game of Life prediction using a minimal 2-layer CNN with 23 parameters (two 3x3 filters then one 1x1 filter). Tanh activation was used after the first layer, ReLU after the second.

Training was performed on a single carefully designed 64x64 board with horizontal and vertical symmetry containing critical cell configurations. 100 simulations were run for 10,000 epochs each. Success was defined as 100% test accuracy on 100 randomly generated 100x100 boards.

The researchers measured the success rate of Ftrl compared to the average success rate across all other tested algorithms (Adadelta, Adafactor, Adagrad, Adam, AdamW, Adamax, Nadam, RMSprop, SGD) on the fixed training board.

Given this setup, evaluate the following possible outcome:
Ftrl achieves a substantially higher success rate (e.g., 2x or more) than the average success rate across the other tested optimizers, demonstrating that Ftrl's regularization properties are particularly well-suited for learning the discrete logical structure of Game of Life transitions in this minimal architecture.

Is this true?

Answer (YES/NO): NO